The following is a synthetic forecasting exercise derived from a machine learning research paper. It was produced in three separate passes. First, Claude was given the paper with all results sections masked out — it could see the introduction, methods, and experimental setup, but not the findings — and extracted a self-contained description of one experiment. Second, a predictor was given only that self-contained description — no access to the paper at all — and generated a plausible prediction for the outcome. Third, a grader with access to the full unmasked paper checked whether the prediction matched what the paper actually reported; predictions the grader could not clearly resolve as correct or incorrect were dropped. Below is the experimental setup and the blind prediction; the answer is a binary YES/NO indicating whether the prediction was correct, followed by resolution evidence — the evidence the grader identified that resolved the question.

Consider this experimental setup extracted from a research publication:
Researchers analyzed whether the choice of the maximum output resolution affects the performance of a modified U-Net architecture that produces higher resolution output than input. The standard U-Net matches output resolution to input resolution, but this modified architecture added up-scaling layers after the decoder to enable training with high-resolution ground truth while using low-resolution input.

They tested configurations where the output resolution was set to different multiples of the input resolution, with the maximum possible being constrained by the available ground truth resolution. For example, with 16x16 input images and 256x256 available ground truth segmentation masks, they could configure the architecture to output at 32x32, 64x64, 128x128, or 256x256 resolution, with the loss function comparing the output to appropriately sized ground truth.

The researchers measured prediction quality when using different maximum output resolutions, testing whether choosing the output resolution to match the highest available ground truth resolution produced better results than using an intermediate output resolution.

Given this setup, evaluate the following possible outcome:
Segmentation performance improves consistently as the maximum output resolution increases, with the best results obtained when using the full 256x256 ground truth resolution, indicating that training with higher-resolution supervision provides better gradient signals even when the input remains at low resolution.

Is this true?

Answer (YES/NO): YES